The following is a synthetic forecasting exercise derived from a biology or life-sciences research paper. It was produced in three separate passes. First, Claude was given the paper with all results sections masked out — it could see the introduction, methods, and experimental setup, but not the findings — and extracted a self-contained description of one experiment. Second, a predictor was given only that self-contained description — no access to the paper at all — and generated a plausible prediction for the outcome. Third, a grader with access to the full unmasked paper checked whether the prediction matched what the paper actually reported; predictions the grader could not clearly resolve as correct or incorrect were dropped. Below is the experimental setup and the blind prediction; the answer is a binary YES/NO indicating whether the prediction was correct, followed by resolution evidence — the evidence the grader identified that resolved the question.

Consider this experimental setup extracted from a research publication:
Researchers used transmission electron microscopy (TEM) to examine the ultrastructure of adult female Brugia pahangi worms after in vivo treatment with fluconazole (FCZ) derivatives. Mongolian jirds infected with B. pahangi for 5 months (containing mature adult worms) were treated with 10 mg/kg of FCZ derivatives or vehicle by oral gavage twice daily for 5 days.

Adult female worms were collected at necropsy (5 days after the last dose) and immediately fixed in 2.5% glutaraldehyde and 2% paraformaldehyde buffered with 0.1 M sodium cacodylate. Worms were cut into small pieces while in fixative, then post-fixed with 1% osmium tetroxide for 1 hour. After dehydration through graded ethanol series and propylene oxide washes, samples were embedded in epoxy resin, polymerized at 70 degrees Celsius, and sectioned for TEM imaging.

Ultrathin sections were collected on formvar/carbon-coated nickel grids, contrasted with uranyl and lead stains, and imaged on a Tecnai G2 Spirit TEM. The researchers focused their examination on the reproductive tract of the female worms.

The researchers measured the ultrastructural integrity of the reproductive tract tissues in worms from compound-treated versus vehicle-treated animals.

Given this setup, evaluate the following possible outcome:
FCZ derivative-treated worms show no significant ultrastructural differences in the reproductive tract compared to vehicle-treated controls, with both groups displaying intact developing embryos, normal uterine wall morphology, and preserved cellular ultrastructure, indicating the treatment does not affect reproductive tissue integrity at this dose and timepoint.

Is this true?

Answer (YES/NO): NO